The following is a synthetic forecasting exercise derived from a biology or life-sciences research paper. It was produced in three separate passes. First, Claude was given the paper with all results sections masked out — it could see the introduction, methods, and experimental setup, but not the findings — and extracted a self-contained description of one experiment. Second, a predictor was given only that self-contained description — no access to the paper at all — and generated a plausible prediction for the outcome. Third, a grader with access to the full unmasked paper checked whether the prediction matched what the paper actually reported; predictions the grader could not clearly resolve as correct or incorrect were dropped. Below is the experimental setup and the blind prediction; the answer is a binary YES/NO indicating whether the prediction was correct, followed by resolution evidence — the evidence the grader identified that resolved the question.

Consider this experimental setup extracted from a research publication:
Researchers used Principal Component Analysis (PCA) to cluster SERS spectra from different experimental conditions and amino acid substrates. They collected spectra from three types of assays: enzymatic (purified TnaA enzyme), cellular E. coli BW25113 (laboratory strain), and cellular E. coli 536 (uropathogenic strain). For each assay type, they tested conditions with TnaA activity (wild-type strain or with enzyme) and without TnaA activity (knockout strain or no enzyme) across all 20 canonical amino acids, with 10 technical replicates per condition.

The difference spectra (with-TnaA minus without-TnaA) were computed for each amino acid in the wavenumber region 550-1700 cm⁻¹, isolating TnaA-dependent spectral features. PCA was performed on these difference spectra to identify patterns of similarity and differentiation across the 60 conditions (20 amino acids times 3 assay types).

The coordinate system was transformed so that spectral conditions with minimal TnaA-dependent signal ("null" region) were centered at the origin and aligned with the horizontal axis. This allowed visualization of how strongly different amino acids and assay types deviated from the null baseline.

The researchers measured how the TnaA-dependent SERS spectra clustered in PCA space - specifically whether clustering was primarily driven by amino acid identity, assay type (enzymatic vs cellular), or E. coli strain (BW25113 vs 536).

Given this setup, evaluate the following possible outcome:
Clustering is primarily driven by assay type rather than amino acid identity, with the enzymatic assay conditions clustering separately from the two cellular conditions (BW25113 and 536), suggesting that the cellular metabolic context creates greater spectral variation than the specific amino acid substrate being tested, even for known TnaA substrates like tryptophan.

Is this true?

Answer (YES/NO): NO